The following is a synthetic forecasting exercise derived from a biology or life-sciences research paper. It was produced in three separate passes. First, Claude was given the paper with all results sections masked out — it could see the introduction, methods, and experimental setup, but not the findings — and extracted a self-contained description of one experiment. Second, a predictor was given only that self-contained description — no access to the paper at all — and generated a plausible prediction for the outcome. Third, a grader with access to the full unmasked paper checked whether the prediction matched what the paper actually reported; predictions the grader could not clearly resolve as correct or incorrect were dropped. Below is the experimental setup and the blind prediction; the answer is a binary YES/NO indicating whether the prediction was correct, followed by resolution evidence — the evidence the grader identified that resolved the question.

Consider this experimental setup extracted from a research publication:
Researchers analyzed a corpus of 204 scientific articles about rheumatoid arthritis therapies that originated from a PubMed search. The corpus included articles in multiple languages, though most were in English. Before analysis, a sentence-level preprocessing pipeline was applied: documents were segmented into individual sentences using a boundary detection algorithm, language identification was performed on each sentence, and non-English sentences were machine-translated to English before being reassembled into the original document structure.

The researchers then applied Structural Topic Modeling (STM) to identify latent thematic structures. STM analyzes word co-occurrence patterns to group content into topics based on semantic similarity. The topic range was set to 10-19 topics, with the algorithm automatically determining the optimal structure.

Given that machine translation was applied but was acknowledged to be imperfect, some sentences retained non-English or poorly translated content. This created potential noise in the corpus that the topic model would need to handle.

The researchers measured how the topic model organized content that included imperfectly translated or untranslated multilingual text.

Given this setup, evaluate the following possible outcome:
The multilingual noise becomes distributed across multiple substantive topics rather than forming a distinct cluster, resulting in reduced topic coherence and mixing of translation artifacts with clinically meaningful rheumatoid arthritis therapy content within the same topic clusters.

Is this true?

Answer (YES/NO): NO